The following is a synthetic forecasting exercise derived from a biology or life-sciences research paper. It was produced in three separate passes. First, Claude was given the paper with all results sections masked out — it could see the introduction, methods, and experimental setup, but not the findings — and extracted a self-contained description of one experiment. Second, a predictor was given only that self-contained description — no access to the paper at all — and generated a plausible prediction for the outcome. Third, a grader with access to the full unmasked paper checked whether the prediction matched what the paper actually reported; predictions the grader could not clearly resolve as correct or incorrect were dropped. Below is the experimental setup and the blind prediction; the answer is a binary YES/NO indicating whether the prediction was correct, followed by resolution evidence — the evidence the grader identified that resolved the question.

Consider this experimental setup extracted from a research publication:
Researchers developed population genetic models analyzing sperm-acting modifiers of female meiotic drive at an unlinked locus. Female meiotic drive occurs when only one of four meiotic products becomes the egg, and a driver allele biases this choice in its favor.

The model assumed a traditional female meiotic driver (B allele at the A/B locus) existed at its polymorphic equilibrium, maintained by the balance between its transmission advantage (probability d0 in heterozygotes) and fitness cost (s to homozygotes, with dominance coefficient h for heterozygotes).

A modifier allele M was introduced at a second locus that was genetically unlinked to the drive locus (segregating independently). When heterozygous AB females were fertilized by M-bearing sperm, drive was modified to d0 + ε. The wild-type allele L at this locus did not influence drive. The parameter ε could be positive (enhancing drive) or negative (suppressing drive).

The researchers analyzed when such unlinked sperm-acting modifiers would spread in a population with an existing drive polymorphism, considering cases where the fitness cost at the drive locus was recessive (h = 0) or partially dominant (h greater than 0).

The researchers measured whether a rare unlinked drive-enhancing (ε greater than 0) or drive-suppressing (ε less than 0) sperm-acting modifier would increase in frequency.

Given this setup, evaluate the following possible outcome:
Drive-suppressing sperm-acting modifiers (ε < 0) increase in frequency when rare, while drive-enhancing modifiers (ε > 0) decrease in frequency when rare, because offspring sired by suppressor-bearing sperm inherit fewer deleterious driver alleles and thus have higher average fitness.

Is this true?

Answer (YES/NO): YES